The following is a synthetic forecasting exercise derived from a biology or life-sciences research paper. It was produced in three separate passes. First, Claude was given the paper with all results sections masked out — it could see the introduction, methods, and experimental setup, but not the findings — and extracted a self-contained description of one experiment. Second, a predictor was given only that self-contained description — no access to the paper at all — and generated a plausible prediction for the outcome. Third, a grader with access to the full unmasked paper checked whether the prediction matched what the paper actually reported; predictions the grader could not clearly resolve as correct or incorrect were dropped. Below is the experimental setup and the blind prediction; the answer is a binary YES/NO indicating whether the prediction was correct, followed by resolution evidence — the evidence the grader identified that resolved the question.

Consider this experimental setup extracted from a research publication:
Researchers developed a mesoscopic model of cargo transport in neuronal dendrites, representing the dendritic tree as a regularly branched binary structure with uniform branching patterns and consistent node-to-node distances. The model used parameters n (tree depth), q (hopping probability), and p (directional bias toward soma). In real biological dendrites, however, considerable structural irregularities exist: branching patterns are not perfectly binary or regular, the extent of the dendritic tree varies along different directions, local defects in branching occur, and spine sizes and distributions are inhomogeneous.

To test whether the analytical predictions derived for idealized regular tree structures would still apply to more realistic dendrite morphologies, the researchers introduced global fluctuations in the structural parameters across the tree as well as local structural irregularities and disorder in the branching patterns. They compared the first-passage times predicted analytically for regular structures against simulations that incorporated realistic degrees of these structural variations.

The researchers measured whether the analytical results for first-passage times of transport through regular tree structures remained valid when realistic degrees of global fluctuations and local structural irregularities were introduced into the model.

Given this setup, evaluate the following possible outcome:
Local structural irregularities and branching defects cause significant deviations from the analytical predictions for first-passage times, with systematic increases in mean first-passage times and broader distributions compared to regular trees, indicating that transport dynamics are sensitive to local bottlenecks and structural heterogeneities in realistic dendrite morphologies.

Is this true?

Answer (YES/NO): NO